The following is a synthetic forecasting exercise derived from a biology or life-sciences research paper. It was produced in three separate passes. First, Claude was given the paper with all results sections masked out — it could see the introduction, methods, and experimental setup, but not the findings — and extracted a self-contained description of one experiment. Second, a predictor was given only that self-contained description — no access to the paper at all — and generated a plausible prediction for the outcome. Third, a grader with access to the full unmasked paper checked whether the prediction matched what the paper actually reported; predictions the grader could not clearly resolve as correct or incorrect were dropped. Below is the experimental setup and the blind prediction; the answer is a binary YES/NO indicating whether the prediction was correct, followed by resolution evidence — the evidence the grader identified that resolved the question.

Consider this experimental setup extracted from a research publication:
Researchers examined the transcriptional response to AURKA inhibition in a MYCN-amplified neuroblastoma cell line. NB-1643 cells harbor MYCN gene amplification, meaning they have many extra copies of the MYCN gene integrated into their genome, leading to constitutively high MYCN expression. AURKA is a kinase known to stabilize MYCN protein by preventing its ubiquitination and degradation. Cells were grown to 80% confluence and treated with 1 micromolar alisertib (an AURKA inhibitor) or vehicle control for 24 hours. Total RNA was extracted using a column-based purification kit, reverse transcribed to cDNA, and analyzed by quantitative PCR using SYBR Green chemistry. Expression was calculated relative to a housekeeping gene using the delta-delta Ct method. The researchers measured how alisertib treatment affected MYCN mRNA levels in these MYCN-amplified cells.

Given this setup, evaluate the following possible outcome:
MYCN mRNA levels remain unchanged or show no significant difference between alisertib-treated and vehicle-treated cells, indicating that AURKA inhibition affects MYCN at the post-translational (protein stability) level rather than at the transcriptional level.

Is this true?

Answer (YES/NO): NO